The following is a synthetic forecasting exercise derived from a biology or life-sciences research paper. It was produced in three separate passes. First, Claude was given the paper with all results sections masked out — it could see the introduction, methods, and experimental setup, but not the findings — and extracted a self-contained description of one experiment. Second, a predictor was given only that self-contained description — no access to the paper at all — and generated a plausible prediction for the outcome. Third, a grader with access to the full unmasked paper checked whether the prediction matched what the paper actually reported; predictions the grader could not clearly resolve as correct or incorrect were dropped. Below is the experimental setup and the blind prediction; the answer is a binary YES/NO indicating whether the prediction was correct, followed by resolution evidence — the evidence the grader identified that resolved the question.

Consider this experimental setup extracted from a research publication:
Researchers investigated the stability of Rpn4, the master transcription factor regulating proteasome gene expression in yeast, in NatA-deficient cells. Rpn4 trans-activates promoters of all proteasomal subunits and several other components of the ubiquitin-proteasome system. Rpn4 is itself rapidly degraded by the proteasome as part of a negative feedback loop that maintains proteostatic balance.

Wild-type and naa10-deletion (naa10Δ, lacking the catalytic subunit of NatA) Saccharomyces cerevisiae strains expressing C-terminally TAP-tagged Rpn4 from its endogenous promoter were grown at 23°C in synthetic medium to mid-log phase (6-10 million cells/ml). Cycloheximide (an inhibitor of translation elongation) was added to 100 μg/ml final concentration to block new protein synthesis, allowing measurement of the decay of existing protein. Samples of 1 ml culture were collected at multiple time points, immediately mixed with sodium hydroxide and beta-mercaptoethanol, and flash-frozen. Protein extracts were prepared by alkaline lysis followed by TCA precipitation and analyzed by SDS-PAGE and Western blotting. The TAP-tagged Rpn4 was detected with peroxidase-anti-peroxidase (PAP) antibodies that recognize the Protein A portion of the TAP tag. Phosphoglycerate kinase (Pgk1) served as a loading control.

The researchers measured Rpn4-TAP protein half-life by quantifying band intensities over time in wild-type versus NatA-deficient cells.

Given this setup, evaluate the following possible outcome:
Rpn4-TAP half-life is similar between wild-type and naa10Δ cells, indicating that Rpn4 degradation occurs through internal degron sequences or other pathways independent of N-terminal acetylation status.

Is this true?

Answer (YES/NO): NO